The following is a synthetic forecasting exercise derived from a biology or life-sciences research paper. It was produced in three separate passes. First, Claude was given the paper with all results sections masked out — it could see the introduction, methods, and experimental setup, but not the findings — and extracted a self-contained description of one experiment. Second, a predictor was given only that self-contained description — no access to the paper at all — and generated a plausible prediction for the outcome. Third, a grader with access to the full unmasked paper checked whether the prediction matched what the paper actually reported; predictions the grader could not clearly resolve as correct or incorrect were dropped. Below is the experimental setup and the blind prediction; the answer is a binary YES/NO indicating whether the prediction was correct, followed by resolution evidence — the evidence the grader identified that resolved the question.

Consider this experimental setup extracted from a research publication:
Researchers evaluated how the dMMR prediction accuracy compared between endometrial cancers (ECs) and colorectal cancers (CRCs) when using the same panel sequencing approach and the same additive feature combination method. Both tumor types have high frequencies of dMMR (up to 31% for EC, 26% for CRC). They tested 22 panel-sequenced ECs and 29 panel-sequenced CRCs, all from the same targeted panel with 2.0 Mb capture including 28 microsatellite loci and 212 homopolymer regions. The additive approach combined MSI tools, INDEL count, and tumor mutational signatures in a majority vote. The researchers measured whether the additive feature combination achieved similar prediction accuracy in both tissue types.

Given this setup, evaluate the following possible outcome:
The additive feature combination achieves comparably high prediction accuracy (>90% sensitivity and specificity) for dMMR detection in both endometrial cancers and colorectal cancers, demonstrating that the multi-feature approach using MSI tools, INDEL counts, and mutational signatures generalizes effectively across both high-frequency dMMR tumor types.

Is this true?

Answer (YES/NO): YES